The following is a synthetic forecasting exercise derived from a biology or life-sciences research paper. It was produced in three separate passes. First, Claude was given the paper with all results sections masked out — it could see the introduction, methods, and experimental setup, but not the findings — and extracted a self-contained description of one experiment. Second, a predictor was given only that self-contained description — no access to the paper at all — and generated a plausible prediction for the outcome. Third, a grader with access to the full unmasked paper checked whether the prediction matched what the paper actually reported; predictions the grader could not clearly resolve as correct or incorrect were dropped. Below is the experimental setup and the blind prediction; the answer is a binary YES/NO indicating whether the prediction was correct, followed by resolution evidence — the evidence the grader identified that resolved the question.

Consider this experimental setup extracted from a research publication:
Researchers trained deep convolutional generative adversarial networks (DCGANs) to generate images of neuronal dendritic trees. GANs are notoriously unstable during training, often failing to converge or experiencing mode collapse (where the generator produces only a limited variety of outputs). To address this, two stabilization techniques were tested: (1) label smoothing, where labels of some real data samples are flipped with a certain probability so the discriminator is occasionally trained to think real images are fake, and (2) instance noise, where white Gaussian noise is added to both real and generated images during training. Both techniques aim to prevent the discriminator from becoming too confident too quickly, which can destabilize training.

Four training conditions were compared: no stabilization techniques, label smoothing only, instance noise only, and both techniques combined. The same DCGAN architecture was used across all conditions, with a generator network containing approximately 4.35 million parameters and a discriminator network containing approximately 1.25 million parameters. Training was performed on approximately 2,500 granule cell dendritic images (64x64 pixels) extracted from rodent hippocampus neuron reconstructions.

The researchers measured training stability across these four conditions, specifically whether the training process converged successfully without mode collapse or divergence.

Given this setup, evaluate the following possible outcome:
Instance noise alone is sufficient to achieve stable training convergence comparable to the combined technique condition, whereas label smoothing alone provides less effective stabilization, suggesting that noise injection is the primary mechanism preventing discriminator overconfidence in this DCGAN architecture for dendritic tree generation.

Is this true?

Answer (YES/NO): NO